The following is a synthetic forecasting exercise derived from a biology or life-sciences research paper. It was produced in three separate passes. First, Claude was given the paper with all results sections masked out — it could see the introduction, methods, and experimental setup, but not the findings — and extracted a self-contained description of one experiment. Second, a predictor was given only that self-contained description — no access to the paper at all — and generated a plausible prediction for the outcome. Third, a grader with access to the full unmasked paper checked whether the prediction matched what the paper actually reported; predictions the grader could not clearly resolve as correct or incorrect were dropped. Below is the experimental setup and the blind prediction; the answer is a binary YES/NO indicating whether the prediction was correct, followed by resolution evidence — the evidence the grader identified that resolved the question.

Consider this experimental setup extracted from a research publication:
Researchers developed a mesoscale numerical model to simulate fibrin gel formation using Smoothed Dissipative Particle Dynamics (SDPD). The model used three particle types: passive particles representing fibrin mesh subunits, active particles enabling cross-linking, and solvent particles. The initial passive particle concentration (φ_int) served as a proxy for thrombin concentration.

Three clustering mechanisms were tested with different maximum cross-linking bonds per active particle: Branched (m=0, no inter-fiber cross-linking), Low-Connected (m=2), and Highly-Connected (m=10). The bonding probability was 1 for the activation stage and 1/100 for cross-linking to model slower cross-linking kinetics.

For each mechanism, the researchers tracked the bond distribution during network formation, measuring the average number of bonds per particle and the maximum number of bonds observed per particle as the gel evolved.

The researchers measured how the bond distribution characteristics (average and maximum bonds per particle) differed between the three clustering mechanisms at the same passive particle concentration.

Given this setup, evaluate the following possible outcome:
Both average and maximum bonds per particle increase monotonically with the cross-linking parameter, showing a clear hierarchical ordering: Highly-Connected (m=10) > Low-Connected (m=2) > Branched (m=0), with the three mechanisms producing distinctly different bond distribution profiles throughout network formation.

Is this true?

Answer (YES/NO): YES